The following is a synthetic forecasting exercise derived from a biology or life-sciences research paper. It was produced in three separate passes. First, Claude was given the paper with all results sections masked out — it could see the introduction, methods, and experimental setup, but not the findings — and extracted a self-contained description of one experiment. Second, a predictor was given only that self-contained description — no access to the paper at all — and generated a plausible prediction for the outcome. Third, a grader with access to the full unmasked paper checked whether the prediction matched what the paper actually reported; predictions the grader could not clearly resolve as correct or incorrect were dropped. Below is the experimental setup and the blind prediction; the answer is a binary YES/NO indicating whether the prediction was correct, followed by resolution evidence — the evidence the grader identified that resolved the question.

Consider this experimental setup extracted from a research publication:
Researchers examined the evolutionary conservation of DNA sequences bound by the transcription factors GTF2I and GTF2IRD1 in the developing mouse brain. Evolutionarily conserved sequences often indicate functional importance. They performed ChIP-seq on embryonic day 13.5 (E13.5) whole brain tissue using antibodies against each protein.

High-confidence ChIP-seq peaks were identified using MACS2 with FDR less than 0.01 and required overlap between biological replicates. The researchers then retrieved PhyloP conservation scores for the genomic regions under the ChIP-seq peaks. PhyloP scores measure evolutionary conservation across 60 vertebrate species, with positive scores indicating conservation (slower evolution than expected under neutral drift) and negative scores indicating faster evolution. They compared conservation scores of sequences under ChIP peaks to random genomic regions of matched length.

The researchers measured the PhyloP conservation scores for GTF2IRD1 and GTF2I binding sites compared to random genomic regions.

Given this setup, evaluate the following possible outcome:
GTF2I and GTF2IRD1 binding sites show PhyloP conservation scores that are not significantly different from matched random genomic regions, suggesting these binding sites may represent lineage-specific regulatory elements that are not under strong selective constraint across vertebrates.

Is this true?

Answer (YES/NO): NO